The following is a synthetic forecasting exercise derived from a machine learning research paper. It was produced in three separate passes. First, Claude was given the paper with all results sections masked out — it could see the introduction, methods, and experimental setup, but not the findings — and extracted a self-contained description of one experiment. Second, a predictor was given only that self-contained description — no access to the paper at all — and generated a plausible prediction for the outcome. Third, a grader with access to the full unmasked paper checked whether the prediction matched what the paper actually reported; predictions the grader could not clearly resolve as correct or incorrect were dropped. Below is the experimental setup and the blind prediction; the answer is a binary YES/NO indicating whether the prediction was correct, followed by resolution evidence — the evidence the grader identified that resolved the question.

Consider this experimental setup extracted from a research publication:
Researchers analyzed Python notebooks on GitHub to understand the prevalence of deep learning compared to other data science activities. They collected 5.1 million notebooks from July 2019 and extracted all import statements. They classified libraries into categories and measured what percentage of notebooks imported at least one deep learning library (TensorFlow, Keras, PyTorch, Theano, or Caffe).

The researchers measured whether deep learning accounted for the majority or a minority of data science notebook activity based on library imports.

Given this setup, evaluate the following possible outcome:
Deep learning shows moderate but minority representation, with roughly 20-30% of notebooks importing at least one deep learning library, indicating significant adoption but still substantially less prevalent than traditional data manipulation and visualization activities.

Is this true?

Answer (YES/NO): NO